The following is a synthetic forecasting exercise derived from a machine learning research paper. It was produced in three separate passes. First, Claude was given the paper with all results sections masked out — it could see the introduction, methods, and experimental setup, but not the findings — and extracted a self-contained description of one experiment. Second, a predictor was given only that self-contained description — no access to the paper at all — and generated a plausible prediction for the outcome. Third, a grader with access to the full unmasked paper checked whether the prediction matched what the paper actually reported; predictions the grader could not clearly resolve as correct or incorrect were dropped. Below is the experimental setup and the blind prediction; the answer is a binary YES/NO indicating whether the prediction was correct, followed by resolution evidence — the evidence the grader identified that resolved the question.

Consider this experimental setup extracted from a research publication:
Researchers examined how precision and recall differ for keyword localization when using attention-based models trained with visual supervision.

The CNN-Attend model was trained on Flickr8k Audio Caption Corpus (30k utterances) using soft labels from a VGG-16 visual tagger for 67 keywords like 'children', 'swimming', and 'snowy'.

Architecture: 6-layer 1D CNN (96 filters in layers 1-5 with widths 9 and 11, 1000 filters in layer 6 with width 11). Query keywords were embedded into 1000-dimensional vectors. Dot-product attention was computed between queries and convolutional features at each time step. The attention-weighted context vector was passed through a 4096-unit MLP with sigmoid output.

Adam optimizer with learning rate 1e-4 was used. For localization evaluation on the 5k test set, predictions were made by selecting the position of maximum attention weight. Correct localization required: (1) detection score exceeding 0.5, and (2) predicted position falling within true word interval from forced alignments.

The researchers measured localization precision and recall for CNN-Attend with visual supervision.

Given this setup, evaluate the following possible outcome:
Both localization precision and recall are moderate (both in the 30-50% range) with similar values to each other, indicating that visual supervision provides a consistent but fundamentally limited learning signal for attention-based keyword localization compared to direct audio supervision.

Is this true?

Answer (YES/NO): NO